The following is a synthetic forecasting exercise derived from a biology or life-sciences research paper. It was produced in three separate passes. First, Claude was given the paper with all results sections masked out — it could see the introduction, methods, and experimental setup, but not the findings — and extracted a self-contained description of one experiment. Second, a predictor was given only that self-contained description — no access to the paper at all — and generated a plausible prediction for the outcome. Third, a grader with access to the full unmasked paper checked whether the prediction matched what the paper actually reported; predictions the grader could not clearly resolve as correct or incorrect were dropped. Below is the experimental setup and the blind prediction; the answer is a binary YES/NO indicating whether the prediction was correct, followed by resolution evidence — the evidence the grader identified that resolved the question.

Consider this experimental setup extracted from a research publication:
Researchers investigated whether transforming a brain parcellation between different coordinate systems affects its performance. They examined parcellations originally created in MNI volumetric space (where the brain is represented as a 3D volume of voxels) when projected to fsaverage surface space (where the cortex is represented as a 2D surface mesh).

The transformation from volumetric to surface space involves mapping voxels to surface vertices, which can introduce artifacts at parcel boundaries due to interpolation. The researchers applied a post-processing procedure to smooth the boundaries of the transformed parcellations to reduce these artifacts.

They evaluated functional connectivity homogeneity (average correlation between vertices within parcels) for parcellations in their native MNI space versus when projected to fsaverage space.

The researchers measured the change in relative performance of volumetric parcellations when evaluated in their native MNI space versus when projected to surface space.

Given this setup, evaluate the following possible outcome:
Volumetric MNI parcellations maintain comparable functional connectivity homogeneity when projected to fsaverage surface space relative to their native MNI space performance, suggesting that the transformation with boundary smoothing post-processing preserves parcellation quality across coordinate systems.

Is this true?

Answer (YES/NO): NO